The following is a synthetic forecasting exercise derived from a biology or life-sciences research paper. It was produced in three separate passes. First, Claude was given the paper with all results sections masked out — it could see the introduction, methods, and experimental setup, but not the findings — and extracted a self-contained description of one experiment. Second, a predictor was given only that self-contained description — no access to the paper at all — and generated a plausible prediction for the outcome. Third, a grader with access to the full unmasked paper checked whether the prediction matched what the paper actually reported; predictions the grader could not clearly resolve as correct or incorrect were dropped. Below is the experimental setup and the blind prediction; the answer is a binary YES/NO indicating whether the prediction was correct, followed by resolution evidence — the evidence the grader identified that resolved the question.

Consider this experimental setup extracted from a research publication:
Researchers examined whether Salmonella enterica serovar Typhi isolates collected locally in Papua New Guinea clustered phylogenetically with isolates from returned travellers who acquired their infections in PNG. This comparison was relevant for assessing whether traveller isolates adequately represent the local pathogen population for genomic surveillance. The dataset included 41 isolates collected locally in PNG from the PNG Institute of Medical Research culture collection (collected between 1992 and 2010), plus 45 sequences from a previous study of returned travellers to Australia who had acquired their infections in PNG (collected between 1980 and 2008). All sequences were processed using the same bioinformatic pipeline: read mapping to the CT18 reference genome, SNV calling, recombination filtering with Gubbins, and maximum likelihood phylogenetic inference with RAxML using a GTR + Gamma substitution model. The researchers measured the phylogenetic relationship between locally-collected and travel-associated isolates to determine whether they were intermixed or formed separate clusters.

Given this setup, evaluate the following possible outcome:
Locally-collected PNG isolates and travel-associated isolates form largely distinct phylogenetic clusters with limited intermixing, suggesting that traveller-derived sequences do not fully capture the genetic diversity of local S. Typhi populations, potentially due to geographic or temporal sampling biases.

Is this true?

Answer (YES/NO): NO